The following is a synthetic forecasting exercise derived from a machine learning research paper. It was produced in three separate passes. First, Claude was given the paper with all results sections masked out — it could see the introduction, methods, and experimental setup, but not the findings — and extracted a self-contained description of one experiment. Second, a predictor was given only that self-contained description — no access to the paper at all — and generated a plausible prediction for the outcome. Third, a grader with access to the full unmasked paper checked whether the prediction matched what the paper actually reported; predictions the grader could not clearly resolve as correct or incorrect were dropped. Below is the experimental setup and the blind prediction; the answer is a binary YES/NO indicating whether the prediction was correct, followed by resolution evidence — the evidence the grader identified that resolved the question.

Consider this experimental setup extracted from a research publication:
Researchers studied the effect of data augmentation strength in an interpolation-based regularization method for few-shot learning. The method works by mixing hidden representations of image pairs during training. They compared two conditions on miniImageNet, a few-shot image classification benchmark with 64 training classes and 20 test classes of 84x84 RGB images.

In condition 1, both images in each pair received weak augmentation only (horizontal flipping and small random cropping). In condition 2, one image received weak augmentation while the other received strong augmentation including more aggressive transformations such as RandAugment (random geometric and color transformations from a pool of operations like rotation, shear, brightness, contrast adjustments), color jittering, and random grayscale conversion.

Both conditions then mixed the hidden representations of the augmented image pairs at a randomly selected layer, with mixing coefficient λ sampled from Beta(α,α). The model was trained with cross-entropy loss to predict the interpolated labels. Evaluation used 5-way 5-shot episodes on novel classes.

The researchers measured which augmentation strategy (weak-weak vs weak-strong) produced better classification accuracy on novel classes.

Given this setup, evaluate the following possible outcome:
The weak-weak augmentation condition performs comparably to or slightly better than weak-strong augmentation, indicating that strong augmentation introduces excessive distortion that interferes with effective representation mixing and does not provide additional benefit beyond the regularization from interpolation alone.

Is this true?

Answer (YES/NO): NO